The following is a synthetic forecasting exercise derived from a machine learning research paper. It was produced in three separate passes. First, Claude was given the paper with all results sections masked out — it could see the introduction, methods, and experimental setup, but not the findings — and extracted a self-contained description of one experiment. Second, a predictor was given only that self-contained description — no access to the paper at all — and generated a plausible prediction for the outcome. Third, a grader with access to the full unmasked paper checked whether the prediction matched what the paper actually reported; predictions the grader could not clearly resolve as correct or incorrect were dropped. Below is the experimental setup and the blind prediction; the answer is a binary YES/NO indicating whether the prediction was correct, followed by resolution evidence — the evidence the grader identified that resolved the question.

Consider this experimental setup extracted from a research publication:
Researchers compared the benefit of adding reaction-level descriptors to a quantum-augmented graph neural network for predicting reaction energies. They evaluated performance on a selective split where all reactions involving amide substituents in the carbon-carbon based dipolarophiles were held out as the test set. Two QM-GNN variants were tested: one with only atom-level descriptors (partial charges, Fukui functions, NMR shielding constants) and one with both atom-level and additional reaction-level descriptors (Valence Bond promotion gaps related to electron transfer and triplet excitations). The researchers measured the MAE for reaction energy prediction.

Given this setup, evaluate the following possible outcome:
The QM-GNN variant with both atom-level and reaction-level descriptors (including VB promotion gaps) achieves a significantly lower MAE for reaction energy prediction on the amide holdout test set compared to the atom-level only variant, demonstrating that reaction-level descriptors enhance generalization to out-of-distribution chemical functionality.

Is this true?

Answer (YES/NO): NO